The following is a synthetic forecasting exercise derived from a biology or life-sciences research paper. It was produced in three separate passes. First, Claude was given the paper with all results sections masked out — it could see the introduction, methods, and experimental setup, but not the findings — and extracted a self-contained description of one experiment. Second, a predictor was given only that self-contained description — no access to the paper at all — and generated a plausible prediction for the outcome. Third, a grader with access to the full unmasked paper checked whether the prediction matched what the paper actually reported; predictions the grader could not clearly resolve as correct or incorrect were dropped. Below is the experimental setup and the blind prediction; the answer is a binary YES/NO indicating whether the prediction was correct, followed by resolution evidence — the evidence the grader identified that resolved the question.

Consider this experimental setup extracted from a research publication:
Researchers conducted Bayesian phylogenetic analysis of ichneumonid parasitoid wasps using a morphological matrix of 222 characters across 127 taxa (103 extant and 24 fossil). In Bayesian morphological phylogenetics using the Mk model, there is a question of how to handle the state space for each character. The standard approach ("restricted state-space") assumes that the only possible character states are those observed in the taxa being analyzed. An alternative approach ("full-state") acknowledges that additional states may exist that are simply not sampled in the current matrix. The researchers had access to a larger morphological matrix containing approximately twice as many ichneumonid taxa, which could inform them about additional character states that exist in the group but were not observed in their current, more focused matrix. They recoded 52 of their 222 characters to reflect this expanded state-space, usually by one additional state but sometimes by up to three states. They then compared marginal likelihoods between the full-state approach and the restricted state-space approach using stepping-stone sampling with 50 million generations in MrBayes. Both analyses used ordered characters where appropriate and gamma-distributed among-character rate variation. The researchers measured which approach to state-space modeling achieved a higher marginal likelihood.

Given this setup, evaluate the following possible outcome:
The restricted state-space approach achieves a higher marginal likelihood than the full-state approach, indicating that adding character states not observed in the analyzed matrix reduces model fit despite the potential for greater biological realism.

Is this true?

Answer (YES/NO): YES